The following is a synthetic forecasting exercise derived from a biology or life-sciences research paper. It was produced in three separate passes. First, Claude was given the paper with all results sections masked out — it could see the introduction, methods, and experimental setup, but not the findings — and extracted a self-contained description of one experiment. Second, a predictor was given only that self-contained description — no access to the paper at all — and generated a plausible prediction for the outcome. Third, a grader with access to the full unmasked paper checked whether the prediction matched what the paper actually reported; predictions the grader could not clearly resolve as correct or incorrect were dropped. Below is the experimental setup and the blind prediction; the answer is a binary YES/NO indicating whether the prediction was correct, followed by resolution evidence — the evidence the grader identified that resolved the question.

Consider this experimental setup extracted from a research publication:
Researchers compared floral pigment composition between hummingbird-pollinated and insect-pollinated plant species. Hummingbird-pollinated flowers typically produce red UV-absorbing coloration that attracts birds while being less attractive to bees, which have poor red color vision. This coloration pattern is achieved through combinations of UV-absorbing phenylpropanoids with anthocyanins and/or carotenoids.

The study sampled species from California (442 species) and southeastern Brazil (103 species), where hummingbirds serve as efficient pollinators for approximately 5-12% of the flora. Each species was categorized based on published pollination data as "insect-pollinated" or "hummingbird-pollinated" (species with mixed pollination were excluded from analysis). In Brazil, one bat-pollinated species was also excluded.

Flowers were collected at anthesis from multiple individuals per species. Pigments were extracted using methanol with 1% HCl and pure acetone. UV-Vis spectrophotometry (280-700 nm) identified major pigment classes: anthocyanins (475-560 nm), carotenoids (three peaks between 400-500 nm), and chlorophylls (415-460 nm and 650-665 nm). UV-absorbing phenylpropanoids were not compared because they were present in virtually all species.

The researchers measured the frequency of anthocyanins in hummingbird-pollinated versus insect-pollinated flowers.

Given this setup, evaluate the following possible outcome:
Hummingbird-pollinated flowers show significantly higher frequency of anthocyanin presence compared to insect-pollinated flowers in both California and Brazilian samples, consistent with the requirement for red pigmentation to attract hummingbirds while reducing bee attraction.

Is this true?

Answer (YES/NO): NO